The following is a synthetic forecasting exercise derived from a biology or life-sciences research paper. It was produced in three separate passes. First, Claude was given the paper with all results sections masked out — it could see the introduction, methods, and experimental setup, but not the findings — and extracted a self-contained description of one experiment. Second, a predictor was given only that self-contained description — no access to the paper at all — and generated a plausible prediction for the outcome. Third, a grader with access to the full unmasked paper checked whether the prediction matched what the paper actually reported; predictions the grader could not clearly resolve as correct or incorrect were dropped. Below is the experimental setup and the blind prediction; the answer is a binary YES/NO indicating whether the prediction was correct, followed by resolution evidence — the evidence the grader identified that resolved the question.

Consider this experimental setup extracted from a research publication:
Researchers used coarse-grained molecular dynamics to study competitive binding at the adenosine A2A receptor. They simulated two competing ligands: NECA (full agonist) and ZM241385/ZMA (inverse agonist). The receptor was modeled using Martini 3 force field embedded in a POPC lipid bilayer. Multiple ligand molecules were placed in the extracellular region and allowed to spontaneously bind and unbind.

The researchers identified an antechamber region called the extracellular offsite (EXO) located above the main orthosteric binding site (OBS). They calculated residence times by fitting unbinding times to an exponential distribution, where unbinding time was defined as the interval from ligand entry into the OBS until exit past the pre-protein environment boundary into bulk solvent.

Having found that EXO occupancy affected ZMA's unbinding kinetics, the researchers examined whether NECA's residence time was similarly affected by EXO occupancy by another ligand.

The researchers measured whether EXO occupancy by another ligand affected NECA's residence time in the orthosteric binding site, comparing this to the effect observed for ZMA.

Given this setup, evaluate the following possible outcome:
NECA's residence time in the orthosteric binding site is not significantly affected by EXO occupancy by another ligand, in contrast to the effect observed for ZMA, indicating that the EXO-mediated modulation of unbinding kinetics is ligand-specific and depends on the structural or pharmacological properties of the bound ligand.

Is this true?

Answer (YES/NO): YES